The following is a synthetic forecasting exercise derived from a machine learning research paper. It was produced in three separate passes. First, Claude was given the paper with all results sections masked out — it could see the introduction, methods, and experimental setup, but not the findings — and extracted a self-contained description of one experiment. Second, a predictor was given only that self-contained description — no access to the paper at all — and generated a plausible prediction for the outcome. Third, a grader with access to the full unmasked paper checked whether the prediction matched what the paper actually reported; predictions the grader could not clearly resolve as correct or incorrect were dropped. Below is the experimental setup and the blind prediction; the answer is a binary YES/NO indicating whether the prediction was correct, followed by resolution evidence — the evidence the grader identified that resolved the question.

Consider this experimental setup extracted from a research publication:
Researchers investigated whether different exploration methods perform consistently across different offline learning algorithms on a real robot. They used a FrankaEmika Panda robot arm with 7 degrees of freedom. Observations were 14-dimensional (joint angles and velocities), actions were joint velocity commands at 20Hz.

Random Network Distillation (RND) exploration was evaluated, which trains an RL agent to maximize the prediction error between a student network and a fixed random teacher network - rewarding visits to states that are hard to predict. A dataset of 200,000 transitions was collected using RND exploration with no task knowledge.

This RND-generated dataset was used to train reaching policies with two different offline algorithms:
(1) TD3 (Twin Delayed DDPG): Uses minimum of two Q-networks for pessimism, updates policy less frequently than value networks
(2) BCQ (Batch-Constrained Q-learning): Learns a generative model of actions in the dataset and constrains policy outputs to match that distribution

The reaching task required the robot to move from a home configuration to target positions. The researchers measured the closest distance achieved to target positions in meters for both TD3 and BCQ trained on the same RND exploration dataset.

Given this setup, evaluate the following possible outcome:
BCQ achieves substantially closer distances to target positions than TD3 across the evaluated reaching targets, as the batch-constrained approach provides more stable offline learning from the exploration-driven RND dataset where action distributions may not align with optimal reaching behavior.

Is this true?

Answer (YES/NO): NO